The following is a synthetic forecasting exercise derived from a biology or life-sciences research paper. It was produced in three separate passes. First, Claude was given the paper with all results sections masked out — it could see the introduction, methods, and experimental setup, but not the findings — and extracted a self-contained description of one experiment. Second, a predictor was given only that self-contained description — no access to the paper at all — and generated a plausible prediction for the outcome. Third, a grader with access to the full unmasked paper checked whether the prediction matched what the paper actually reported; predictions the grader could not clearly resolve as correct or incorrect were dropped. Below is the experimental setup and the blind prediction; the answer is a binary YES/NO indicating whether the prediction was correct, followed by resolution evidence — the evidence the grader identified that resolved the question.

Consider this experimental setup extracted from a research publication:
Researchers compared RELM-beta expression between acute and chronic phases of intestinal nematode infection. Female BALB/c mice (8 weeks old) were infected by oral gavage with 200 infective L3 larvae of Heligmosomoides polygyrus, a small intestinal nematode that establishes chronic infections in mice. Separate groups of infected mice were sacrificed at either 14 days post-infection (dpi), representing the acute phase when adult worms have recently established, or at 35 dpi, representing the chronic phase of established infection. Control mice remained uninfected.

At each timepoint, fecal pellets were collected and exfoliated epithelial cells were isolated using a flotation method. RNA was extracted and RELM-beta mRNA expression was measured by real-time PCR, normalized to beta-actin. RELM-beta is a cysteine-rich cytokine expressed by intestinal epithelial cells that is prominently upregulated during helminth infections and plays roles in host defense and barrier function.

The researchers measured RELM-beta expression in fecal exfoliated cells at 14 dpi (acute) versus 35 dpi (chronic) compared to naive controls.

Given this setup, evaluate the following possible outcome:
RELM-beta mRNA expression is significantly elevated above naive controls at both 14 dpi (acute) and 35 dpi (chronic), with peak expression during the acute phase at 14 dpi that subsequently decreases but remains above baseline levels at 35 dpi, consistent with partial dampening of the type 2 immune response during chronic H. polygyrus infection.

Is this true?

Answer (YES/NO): NO